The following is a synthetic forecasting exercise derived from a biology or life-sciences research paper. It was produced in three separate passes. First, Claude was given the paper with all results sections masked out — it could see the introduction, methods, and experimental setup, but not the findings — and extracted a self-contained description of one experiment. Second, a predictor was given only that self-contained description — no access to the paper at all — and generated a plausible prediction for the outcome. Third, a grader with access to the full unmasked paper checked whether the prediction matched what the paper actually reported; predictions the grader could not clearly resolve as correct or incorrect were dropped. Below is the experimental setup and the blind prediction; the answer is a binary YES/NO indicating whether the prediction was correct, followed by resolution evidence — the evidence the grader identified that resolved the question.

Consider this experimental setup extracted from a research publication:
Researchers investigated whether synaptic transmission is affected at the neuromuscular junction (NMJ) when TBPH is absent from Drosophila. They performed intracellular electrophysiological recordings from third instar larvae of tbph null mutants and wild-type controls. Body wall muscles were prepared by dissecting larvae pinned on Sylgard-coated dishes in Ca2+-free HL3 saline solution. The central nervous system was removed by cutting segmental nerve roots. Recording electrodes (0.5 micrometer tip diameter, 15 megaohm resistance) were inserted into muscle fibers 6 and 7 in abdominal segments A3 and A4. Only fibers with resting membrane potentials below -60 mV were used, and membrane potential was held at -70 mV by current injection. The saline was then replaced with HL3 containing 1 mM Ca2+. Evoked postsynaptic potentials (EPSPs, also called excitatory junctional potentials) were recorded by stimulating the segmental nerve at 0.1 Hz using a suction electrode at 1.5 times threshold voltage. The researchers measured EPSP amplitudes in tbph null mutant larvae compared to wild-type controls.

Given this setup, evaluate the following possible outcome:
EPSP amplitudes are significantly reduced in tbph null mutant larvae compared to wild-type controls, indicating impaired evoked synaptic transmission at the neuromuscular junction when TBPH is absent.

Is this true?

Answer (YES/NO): YES